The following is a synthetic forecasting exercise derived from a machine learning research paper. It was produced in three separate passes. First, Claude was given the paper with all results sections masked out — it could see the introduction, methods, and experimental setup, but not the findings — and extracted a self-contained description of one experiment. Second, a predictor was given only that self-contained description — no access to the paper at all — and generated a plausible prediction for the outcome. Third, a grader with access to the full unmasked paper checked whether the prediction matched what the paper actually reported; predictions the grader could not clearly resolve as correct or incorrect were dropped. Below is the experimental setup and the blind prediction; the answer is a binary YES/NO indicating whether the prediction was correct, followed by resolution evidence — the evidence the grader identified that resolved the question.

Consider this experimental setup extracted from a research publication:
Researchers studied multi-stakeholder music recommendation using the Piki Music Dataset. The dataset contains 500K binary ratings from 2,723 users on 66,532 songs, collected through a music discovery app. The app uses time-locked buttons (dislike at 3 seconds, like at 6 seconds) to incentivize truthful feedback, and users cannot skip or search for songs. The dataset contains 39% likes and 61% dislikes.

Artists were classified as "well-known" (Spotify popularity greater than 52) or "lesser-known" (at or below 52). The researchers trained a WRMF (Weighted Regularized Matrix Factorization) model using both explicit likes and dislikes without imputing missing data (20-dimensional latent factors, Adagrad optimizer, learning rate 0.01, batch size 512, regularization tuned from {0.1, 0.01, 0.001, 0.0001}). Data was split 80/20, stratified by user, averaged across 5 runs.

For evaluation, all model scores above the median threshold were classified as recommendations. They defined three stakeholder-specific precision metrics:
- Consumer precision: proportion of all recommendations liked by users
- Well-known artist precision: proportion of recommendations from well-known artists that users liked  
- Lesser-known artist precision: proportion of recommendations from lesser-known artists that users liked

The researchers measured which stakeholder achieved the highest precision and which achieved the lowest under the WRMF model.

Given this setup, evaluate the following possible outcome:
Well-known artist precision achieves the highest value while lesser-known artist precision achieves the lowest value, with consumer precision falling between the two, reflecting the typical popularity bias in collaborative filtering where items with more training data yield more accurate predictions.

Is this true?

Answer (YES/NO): YES